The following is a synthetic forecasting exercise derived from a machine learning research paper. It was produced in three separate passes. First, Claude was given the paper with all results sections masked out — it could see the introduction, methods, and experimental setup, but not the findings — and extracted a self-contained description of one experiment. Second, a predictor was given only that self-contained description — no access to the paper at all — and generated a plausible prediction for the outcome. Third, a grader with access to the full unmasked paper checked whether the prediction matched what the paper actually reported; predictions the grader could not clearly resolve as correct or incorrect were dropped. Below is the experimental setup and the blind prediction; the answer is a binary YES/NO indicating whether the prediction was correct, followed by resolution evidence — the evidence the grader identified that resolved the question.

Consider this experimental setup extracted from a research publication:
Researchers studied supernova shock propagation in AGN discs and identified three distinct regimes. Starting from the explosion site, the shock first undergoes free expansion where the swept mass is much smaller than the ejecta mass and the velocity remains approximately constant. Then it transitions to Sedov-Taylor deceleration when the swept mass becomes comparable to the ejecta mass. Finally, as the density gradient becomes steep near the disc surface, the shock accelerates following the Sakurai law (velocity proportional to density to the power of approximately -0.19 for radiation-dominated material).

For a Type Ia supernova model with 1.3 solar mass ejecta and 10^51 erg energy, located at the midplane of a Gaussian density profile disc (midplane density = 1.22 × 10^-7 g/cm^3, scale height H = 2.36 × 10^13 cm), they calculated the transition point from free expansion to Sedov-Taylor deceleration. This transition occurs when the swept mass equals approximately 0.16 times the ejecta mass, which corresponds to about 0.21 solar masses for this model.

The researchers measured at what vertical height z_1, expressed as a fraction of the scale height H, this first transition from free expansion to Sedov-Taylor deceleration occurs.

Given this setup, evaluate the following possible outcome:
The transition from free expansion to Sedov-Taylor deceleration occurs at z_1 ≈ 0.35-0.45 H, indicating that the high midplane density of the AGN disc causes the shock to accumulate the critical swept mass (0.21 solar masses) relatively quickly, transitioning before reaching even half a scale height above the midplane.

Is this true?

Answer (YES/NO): NO